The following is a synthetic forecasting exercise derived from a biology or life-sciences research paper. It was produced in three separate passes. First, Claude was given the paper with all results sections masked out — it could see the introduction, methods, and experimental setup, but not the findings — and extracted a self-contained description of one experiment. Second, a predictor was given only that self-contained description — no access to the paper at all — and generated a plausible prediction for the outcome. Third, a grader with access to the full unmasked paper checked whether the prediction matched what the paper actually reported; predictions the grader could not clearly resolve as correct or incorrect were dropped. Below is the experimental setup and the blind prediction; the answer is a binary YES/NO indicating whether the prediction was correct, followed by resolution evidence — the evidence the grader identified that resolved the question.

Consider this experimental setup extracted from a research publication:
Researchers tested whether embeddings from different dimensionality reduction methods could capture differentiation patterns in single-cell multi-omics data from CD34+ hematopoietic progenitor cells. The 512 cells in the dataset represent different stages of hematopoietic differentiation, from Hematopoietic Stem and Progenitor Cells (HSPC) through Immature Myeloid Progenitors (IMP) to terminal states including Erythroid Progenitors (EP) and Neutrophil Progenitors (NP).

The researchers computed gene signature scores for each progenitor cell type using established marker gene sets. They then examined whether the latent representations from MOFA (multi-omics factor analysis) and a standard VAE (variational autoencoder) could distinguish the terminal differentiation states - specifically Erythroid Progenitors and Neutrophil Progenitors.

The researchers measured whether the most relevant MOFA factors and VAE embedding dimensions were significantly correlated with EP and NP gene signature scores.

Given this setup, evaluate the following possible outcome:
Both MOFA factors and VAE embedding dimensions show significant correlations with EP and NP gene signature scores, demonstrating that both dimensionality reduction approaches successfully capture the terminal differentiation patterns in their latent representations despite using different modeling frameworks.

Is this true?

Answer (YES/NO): NO